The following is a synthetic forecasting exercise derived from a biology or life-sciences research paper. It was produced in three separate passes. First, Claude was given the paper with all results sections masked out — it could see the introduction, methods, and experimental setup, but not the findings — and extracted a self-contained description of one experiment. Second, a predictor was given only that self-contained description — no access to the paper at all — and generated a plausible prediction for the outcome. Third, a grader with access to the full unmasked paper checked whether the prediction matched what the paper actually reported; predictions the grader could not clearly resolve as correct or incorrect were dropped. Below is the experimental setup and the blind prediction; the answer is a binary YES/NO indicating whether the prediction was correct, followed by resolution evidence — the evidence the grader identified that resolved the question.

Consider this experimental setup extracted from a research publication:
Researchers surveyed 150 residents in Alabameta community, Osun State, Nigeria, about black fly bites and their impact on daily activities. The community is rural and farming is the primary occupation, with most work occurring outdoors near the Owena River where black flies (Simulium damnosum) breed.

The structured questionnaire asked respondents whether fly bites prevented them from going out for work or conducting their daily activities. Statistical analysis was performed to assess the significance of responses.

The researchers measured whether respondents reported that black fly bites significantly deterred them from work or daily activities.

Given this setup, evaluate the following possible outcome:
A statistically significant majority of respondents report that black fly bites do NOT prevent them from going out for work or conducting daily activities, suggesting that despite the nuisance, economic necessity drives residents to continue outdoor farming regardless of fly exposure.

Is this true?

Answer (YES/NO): NO